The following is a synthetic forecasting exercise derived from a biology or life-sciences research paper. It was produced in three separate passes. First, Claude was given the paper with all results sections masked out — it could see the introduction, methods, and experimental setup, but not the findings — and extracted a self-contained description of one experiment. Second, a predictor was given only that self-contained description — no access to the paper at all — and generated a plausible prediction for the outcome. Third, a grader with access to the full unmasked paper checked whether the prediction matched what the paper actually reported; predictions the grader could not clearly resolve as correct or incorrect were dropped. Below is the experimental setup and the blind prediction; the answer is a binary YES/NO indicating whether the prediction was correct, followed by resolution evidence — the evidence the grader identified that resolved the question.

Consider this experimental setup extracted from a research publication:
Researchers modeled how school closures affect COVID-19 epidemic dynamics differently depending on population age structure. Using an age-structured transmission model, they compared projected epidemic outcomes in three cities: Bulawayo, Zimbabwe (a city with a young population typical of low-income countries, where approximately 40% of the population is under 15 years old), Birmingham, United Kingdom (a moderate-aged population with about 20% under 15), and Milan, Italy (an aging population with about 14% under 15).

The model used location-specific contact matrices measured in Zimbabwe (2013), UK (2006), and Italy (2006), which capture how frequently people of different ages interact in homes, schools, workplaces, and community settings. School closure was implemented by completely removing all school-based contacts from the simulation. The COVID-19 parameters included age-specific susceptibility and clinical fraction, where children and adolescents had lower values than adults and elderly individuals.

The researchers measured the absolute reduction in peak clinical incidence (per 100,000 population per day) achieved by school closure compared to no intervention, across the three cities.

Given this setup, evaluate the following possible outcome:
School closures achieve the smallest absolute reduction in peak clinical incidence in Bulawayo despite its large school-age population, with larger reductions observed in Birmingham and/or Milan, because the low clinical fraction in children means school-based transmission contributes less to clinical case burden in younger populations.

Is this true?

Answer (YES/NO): YES